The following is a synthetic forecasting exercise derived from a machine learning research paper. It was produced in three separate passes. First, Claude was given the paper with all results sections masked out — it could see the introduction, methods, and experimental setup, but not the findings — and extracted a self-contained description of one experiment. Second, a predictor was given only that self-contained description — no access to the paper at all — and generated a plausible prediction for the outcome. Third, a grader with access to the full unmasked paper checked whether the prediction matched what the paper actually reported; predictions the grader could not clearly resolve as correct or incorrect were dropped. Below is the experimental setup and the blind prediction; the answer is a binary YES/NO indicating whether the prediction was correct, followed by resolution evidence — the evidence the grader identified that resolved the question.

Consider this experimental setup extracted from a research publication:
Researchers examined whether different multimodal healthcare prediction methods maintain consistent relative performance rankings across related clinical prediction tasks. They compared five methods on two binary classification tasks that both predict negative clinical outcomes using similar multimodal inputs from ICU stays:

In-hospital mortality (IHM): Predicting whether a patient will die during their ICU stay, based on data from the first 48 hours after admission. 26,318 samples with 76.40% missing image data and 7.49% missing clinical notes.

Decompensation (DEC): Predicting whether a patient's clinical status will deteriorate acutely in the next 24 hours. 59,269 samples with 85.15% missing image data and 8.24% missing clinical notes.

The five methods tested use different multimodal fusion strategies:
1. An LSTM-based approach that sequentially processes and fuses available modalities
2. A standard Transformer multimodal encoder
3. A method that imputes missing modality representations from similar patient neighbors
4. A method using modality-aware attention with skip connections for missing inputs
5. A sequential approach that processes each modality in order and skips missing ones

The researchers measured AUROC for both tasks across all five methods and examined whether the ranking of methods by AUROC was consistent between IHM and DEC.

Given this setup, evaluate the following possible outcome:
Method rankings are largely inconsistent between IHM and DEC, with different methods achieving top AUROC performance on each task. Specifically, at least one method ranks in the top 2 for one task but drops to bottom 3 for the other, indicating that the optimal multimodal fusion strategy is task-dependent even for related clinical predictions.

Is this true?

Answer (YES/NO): YES